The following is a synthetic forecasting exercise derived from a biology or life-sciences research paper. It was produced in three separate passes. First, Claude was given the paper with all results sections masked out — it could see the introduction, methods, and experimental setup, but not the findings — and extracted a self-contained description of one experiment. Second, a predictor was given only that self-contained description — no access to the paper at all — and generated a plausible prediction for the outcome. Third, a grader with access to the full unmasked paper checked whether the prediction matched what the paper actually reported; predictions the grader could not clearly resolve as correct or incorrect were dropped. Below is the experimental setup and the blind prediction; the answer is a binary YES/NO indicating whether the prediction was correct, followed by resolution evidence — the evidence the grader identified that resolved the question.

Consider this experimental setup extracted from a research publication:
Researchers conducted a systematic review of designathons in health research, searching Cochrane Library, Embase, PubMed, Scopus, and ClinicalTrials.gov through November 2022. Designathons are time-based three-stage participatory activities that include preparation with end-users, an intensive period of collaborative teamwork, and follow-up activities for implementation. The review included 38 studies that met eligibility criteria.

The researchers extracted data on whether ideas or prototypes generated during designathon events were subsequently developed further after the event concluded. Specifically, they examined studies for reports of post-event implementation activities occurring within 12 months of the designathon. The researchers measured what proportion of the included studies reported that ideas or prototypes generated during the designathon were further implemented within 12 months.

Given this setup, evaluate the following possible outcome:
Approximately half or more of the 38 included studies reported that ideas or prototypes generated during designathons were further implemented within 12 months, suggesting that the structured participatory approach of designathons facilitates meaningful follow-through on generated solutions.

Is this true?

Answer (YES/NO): NO